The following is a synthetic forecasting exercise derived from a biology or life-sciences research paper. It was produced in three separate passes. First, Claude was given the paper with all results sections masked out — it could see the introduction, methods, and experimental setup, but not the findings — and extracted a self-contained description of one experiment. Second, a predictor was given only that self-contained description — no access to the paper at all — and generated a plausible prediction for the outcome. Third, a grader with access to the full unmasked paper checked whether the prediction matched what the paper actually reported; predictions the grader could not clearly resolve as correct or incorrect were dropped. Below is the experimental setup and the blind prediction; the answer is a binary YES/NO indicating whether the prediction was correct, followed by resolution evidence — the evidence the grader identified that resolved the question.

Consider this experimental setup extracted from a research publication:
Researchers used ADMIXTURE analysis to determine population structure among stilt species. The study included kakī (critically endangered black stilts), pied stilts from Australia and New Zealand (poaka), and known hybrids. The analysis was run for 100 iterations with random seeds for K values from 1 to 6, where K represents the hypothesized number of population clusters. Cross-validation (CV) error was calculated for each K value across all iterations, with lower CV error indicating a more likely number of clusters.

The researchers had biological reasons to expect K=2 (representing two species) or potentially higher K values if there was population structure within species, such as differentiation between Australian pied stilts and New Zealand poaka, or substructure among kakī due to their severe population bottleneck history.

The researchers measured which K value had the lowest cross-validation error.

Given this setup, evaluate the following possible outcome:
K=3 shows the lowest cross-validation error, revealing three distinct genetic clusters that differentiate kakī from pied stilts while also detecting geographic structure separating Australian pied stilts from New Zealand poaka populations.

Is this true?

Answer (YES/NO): NO